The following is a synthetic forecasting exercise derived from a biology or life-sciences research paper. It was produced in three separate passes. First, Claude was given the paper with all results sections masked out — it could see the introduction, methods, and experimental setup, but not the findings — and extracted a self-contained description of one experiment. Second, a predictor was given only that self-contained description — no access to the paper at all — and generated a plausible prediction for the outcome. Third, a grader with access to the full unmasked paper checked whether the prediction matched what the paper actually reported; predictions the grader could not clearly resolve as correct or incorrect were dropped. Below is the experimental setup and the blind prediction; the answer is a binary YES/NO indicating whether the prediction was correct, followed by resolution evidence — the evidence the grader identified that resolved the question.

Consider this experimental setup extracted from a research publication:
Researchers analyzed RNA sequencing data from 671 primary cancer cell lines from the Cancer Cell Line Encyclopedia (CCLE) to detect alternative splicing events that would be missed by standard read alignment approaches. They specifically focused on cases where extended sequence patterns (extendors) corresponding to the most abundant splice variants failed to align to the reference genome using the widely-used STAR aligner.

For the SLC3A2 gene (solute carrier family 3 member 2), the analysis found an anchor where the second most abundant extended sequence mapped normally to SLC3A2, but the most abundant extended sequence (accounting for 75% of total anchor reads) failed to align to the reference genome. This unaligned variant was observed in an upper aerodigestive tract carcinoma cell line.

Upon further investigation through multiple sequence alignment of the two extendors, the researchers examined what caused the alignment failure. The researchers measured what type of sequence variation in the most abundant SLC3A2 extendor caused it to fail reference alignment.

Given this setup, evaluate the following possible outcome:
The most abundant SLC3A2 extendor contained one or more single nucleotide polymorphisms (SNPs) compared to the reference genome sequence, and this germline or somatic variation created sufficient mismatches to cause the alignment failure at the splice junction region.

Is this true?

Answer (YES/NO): NO